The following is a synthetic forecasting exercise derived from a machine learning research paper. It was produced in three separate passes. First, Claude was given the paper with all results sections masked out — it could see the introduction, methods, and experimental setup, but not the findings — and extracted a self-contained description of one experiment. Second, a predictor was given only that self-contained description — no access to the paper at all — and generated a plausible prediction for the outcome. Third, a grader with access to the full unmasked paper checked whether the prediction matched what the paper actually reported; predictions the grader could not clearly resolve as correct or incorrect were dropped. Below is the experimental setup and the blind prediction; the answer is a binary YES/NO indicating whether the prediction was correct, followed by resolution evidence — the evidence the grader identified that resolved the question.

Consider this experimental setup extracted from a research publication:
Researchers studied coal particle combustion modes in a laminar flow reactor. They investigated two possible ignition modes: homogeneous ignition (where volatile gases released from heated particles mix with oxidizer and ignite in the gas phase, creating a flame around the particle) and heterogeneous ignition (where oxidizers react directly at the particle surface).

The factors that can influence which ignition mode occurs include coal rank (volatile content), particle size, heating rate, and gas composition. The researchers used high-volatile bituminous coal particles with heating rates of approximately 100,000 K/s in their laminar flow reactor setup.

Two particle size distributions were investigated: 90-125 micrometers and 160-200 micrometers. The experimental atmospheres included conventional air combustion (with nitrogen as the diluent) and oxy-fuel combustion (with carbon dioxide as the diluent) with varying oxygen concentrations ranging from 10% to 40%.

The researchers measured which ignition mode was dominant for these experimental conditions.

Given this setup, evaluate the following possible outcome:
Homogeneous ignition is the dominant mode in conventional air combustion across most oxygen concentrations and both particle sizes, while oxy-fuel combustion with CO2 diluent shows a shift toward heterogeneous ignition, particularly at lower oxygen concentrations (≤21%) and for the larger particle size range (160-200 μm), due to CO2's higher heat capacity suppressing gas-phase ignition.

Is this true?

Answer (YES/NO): NO